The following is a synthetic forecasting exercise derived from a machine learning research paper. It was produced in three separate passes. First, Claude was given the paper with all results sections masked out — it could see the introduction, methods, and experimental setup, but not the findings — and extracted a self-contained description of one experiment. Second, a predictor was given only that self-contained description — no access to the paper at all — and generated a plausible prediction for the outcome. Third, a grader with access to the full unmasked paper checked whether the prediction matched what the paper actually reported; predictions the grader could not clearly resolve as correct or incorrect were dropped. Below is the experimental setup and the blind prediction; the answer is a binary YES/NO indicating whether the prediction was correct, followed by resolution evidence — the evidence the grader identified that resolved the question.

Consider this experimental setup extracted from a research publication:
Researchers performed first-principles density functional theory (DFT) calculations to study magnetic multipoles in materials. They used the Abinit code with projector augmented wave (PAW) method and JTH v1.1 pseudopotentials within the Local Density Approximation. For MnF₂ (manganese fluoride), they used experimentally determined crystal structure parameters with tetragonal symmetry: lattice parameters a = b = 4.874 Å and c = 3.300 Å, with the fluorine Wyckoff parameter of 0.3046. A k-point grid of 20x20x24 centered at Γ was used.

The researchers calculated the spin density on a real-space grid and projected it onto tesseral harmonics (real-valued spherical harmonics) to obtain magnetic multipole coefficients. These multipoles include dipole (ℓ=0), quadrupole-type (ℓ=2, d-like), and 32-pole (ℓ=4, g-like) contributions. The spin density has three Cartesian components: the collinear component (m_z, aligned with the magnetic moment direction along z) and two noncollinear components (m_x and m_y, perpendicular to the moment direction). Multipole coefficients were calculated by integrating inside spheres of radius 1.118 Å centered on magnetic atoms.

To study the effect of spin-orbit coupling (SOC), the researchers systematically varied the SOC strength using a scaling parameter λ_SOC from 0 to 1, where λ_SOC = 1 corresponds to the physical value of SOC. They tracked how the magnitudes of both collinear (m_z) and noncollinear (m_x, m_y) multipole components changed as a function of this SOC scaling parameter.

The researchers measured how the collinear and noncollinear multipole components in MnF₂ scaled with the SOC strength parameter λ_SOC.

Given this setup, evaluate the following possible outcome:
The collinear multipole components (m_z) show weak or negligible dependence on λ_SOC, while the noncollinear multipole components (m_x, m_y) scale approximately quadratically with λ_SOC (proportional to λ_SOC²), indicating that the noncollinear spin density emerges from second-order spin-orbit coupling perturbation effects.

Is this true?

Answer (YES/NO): NO